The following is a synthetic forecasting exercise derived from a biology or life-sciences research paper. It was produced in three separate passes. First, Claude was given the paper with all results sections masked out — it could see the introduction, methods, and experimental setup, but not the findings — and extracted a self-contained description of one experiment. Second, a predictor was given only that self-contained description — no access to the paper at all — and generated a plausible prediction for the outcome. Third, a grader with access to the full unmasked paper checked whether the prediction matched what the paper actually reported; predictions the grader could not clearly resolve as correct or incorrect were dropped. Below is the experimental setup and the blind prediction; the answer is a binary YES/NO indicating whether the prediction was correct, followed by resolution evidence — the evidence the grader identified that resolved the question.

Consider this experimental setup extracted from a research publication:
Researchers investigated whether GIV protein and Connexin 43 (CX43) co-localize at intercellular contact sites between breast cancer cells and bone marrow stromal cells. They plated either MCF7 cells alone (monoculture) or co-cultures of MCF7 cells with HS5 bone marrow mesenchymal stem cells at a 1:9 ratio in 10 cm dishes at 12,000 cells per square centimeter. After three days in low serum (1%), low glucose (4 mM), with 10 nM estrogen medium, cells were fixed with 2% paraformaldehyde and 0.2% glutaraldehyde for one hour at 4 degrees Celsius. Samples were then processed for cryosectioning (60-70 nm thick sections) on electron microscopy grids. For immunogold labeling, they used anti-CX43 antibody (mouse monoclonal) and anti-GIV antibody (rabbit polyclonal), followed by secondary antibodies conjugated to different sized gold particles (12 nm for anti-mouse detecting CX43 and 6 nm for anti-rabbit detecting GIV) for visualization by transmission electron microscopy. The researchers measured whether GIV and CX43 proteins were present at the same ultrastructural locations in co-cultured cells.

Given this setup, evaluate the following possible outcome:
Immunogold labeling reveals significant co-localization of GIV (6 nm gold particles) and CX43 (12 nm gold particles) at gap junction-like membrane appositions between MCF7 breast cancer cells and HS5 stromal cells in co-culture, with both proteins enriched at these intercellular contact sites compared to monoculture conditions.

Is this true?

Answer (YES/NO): YES